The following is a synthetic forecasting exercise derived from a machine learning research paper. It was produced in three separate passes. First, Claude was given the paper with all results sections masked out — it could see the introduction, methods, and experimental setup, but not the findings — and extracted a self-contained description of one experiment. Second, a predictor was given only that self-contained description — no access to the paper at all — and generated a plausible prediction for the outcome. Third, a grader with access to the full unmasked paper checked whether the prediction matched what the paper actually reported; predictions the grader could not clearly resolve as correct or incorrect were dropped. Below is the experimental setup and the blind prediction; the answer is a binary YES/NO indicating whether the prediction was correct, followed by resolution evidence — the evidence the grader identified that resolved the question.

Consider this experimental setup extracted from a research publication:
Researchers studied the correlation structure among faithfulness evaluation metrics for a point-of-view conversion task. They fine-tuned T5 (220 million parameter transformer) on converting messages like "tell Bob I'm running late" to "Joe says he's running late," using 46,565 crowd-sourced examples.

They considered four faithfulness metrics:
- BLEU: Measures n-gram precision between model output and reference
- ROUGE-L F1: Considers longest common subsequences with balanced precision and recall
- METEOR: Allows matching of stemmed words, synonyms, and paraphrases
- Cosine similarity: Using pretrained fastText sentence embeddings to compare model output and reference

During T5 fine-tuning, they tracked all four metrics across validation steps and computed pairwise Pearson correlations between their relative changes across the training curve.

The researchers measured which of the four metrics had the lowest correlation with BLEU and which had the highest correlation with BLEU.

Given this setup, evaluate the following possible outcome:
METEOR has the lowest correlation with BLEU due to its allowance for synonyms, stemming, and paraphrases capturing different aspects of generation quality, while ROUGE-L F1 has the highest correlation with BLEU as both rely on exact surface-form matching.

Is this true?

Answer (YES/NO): NO